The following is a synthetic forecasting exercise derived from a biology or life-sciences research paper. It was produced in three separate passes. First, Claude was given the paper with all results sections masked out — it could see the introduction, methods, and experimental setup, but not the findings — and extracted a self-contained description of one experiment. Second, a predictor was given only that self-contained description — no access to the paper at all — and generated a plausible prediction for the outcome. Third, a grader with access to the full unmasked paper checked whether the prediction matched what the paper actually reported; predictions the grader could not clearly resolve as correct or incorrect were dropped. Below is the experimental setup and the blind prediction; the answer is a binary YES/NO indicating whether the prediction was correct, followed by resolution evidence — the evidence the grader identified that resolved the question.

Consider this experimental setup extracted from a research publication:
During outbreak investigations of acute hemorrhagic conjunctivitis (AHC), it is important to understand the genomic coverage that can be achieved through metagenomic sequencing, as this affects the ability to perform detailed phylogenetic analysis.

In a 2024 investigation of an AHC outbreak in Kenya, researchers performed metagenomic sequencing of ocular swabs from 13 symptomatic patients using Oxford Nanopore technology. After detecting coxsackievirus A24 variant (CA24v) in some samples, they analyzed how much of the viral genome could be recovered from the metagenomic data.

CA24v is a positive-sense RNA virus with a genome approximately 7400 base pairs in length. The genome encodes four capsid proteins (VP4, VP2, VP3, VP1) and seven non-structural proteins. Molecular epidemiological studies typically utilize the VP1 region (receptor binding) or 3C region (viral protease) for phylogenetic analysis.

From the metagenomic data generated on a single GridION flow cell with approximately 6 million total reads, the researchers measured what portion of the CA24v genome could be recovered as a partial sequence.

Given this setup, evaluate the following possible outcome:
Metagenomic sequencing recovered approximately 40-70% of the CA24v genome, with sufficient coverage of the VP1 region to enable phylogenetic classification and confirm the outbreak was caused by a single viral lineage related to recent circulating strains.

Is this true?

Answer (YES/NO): NO